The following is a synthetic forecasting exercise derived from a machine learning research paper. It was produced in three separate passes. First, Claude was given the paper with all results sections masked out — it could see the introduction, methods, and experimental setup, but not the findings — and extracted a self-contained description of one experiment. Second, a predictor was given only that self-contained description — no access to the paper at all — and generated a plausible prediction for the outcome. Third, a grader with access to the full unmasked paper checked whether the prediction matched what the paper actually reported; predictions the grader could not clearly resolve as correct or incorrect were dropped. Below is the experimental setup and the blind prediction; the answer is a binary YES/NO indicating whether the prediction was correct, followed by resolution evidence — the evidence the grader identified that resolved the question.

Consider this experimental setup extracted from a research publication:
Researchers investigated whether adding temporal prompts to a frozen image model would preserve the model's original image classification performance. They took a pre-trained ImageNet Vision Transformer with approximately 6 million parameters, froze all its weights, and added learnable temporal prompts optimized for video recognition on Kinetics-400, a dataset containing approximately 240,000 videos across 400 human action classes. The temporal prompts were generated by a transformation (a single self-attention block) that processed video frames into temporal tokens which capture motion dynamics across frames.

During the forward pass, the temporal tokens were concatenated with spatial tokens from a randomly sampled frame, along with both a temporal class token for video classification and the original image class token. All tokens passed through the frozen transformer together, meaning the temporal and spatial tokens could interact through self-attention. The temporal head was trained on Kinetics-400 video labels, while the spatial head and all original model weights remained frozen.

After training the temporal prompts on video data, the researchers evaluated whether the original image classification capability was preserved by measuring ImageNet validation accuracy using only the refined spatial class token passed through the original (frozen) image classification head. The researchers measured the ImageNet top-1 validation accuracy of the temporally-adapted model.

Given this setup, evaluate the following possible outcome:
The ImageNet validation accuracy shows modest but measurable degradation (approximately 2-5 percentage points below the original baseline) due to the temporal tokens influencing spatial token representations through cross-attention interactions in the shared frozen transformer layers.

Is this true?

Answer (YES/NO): NO